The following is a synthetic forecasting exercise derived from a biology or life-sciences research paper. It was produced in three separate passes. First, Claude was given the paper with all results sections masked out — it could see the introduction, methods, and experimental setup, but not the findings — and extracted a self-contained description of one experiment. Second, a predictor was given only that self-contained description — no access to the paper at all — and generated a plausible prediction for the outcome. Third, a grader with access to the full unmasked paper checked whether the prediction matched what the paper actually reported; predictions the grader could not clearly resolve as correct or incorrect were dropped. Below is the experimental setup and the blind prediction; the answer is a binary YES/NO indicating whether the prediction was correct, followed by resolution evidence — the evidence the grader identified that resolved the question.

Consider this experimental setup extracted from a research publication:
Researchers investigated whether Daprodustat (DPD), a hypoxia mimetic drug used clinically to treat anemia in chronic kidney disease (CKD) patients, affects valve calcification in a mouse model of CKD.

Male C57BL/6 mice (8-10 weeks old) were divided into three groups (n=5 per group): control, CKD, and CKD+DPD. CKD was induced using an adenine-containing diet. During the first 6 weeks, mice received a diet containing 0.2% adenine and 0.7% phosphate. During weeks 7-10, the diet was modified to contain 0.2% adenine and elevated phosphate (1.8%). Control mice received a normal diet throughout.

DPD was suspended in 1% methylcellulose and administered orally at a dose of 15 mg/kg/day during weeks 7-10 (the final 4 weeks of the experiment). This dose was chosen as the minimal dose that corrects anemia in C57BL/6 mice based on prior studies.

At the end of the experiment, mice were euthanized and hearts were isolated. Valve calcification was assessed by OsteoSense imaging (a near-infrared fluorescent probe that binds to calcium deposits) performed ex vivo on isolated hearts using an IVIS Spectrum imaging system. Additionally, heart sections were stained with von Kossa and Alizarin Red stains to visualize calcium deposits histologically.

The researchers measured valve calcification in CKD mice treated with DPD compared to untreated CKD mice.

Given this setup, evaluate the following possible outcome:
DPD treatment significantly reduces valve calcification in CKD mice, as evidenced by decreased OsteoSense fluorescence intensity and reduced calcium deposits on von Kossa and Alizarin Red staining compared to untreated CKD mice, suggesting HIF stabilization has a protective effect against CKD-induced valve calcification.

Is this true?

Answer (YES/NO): NO